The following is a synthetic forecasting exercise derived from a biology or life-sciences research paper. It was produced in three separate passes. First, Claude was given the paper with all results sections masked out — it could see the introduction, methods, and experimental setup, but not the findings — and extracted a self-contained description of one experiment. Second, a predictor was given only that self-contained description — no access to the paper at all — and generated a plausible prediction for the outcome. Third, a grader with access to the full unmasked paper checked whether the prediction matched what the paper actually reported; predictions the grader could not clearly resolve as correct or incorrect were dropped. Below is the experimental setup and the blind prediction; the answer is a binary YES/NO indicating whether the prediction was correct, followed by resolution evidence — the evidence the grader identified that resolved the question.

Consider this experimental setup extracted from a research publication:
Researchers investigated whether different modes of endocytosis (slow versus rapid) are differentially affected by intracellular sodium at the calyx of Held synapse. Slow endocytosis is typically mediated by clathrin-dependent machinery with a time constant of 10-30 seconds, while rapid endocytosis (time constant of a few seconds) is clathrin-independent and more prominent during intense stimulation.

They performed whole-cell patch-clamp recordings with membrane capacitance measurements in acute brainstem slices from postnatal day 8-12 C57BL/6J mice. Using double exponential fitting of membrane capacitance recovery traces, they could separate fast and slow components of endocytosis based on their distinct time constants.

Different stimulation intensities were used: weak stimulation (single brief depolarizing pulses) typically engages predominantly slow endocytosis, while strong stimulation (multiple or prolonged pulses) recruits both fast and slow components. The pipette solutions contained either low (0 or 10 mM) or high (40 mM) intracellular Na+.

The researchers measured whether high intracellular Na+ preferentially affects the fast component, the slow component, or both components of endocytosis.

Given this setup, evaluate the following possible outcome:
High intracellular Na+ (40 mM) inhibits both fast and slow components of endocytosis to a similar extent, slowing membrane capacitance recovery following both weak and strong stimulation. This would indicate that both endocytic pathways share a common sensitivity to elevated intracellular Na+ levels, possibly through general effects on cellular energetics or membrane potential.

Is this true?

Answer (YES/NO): NO